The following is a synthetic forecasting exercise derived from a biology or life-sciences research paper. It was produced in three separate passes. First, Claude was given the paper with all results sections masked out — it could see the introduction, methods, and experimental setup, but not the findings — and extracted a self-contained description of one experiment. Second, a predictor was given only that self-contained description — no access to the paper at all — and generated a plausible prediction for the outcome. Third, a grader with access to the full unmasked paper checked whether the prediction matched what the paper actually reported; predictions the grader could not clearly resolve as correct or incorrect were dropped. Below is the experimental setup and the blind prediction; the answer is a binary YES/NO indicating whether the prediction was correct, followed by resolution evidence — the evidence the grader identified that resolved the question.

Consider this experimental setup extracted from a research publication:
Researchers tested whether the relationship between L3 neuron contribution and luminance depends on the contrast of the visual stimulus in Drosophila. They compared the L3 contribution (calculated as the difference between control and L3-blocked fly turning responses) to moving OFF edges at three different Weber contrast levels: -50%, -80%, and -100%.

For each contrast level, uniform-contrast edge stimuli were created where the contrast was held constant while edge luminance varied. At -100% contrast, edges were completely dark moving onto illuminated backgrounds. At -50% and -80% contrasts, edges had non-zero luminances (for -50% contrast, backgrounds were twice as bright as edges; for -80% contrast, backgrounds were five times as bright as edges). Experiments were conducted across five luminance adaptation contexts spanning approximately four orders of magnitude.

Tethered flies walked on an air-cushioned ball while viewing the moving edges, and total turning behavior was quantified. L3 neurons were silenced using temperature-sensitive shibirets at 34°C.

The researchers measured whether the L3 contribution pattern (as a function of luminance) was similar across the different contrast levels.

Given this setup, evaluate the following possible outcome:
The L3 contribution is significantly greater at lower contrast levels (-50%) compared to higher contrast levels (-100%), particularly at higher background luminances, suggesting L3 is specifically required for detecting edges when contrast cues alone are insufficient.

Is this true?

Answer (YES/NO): NO